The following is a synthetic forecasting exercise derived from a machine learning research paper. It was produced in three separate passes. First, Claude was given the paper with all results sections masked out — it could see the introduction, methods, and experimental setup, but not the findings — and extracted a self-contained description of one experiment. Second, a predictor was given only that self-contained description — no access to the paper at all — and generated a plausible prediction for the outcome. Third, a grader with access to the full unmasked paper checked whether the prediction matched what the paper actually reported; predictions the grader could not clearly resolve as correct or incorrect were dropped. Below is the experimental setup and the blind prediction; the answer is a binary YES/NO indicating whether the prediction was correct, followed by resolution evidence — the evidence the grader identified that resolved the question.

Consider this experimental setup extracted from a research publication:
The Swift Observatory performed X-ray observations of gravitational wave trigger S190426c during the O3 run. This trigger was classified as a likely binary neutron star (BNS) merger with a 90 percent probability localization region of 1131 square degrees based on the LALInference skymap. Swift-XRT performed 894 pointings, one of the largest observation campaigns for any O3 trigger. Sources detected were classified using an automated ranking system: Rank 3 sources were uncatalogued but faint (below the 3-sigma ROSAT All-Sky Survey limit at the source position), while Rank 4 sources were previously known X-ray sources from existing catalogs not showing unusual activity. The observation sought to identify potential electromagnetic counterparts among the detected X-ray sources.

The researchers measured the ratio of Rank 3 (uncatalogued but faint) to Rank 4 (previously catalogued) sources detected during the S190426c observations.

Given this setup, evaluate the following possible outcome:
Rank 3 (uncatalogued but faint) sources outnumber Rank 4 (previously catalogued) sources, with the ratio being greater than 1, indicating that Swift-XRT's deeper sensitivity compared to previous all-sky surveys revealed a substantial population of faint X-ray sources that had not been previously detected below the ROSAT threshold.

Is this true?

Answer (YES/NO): YES